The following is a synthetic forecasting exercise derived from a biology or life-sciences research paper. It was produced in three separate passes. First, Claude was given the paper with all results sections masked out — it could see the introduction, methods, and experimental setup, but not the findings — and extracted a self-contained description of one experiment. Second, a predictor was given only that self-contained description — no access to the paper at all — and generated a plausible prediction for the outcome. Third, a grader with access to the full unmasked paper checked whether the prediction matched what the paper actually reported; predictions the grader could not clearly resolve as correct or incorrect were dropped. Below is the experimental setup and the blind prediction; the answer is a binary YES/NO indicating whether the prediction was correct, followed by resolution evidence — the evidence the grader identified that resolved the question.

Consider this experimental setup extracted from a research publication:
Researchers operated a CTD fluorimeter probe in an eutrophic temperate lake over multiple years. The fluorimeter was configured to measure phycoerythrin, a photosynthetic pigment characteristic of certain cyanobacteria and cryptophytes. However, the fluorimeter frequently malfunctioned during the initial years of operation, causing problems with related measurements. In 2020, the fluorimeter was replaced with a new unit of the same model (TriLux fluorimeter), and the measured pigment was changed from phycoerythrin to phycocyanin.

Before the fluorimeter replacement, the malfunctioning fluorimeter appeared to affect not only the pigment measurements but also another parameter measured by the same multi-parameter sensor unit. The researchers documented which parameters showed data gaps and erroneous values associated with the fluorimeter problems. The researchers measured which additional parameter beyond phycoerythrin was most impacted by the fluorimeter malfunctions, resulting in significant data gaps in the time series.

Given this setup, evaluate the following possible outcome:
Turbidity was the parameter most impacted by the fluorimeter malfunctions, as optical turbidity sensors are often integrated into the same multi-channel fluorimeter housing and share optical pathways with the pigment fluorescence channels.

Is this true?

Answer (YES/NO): YES